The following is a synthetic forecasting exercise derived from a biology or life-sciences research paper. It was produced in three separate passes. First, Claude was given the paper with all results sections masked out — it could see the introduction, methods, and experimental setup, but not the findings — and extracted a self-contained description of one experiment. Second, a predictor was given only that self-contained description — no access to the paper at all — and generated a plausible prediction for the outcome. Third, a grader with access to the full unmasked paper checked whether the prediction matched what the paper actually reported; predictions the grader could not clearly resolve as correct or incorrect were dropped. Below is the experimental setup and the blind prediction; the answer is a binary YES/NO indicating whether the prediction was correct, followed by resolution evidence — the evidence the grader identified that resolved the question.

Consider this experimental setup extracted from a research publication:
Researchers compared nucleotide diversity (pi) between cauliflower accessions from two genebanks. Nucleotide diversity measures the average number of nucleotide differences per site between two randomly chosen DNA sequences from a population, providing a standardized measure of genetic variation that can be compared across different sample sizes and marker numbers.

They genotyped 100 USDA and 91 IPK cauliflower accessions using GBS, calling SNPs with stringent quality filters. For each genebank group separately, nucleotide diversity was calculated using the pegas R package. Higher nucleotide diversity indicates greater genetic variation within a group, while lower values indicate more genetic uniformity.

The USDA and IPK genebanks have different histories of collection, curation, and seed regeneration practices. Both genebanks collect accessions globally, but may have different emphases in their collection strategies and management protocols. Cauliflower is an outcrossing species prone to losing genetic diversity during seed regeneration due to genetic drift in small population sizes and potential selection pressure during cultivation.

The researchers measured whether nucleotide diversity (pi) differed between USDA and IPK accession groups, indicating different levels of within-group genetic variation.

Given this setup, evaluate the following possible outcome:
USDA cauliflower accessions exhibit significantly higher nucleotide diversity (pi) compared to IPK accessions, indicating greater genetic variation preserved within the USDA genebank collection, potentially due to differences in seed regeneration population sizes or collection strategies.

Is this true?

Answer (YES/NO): YES